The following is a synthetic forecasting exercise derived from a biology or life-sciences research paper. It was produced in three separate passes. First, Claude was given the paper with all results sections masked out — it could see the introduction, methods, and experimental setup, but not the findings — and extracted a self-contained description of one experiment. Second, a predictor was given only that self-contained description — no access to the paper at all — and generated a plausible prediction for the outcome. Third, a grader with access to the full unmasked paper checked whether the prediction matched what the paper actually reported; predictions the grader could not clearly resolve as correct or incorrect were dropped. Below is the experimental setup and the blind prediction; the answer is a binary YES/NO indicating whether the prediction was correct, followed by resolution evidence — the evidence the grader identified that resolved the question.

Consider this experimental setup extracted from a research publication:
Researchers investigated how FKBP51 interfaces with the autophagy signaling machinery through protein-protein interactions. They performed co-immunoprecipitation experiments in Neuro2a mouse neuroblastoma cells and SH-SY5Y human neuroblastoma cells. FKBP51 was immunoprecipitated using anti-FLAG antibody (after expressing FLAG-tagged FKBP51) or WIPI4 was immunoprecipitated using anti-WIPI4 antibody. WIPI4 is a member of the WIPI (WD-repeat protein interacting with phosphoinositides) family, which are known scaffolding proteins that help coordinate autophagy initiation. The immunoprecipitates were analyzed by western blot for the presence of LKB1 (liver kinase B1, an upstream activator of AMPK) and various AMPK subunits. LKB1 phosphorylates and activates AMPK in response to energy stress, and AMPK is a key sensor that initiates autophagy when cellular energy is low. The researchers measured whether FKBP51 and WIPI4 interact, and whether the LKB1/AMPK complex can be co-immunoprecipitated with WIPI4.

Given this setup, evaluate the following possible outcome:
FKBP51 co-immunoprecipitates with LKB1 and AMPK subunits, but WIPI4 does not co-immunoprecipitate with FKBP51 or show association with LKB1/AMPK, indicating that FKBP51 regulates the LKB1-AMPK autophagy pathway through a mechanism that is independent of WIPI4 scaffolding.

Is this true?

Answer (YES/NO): NO